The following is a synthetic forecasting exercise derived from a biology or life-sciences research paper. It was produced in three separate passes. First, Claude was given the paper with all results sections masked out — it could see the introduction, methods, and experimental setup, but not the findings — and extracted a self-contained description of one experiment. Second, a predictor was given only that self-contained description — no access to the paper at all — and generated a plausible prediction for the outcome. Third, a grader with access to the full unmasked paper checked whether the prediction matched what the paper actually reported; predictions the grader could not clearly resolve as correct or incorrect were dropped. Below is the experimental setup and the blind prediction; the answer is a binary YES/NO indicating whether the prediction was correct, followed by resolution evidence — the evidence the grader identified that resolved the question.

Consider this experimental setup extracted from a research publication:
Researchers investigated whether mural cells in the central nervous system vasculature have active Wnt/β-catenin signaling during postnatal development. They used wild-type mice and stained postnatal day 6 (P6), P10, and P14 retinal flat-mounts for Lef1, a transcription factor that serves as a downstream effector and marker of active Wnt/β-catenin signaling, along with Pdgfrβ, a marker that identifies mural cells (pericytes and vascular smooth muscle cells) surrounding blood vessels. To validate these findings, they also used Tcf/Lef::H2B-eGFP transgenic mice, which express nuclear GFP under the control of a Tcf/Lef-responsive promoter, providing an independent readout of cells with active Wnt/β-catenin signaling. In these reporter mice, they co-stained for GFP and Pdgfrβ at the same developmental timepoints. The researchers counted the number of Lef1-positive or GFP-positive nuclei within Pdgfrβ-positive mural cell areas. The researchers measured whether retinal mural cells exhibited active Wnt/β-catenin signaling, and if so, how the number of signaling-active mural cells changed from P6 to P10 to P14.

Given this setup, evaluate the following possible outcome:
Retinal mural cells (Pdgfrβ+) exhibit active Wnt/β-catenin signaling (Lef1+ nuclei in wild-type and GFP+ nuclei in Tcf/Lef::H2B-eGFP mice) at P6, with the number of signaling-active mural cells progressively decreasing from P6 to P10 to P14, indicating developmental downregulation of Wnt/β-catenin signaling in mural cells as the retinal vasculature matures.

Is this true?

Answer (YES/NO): YES